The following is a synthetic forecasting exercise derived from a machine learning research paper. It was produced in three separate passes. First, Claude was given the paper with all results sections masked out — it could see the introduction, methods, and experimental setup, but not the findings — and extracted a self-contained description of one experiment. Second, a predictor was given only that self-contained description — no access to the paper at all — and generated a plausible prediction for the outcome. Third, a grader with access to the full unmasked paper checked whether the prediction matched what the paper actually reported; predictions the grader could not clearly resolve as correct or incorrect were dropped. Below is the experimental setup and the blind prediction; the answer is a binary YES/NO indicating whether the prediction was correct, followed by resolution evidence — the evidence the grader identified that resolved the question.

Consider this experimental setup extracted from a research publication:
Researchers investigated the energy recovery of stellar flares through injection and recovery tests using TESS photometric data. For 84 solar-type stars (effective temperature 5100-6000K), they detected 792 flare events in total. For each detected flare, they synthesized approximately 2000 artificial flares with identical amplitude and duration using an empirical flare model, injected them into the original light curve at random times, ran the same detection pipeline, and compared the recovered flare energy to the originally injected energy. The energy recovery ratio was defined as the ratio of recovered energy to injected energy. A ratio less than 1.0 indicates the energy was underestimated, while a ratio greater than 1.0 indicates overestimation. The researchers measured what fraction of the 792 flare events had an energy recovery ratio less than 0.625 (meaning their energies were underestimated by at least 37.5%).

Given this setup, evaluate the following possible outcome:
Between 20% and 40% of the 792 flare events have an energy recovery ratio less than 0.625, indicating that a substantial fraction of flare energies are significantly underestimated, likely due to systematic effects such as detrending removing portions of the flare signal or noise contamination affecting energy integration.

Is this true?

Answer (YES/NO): NO